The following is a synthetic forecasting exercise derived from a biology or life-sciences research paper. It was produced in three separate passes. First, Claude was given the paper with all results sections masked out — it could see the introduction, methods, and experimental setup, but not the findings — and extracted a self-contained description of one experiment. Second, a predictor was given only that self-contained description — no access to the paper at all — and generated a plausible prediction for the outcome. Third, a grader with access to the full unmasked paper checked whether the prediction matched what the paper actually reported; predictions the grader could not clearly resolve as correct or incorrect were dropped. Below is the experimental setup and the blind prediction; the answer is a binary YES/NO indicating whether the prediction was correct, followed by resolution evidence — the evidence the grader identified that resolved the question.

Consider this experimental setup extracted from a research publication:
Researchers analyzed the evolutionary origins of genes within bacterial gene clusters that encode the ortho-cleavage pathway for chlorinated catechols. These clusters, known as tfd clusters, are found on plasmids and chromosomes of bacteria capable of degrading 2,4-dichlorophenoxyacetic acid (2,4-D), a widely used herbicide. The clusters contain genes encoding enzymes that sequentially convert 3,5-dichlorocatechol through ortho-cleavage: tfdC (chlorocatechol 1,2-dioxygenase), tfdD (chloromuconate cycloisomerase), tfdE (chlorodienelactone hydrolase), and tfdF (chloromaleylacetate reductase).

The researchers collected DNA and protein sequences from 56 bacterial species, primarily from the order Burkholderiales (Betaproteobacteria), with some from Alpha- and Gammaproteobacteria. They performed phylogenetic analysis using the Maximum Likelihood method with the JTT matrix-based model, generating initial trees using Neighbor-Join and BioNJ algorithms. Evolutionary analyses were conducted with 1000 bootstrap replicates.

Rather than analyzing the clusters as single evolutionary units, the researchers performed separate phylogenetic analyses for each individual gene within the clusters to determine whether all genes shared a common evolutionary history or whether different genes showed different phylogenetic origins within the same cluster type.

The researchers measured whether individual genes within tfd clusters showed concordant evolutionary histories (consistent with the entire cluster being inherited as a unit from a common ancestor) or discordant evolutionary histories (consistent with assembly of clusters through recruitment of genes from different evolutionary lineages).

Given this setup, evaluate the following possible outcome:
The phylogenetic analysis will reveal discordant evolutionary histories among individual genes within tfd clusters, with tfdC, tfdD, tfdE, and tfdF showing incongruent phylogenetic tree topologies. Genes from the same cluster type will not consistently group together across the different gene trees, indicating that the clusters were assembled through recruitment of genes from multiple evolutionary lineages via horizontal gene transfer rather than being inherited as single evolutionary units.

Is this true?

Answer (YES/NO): NO